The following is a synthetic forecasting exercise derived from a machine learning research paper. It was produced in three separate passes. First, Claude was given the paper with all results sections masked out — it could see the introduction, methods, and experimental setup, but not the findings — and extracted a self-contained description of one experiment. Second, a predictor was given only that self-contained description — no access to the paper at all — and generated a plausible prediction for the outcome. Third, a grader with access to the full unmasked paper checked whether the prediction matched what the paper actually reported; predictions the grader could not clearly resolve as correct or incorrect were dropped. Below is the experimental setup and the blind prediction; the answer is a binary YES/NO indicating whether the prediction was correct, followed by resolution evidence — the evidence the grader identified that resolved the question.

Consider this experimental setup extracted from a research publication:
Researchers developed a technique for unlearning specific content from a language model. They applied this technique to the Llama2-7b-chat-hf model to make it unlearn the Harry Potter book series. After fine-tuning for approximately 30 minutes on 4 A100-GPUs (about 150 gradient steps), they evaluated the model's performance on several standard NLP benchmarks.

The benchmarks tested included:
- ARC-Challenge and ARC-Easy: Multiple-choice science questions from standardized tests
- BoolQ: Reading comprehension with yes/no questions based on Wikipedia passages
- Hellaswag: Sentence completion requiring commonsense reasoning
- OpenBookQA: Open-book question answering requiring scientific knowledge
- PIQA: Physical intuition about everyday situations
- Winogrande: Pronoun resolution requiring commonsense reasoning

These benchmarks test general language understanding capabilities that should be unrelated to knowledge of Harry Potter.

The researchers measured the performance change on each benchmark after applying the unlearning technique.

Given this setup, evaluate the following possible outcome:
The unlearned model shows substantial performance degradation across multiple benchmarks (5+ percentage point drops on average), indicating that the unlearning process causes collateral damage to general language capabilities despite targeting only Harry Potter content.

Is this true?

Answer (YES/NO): NO